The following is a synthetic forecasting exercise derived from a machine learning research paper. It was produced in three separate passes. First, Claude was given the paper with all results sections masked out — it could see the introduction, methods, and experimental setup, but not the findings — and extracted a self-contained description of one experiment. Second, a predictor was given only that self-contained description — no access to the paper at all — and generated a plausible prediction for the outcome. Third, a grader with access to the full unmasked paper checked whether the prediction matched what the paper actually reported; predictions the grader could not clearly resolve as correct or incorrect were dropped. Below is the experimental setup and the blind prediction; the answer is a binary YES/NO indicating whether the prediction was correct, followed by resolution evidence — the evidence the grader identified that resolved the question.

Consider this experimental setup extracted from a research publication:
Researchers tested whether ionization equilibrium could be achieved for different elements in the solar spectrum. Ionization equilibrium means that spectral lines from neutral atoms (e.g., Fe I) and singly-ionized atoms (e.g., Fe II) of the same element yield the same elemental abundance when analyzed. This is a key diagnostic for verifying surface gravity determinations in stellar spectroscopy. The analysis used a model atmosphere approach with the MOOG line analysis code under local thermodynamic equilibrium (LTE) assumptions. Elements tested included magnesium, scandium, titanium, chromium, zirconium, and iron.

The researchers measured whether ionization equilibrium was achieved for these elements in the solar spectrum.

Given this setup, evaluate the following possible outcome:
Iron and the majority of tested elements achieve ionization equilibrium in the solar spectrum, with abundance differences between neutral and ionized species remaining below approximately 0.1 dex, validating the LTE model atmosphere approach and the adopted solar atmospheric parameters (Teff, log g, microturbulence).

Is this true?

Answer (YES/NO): YES